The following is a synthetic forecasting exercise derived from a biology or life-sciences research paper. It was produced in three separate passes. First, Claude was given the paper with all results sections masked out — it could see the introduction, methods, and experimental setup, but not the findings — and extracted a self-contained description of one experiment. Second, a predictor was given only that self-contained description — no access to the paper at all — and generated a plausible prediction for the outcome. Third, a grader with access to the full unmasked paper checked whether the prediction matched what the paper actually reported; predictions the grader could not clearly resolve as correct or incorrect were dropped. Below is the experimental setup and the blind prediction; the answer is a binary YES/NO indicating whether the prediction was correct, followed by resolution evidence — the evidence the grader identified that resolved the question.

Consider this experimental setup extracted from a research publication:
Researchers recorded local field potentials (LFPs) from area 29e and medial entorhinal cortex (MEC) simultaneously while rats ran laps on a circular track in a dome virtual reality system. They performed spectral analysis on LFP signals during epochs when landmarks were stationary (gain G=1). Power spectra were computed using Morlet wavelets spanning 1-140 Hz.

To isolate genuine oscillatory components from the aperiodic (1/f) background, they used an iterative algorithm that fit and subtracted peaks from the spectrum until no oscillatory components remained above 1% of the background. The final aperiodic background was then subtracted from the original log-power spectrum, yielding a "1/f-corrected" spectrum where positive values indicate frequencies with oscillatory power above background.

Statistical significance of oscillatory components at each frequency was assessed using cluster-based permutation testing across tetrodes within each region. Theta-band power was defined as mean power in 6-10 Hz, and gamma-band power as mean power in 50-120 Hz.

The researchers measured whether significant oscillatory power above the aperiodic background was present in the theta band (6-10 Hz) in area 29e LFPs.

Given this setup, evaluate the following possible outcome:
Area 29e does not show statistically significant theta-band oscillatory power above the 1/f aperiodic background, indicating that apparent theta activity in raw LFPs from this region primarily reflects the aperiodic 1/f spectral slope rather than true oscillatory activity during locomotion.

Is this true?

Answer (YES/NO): NO